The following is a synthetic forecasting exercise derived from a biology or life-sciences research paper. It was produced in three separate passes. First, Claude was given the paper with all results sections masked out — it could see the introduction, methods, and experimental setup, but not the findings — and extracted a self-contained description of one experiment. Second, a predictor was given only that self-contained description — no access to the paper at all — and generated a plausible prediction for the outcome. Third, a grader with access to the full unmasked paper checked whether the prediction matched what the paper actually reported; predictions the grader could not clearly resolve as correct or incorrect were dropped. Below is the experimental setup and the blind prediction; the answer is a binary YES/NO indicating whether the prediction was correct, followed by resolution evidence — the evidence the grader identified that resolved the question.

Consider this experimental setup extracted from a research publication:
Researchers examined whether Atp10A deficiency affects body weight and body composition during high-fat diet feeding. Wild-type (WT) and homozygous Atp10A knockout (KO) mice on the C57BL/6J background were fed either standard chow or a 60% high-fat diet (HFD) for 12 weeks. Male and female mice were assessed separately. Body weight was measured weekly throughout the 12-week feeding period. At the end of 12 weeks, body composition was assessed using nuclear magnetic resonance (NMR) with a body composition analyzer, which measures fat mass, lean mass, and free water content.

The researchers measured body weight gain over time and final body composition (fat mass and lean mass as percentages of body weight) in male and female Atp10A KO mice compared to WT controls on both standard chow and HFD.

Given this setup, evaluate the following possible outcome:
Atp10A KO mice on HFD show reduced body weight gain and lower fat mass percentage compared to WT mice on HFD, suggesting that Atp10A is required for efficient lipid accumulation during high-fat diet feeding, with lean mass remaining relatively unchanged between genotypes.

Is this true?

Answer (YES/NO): NO